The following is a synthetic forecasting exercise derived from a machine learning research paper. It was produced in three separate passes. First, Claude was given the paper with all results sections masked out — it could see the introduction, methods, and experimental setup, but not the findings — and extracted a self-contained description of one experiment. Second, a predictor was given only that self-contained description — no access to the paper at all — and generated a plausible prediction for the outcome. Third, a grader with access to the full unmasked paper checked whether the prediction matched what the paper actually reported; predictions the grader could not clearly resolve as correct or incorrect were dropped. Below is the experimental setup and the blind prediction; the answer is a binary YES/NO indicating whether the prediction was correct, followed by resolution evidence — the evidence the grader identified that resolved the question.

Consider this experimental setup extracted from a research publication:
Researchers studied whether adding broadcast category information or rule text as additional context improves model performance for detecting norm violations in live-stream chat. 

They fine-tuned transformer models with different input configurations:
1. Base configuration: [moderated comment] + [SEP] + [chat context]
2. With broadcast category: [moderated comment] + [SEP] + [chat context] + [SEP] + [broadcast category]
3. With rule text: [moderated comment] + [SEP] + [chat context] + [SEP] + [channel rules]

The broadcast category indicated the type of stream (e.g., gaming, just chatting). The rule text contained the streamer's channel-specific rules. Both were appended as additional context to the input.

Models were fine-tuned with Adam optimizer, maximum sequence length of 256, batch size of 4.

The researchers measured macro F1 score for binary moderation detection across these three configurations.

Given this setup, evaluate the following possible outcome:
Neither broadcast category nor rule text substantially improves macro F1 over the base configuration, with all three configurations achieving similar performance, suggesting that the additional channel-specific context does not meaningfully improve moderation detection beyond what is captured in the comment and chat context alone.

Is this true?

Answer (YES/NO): YES